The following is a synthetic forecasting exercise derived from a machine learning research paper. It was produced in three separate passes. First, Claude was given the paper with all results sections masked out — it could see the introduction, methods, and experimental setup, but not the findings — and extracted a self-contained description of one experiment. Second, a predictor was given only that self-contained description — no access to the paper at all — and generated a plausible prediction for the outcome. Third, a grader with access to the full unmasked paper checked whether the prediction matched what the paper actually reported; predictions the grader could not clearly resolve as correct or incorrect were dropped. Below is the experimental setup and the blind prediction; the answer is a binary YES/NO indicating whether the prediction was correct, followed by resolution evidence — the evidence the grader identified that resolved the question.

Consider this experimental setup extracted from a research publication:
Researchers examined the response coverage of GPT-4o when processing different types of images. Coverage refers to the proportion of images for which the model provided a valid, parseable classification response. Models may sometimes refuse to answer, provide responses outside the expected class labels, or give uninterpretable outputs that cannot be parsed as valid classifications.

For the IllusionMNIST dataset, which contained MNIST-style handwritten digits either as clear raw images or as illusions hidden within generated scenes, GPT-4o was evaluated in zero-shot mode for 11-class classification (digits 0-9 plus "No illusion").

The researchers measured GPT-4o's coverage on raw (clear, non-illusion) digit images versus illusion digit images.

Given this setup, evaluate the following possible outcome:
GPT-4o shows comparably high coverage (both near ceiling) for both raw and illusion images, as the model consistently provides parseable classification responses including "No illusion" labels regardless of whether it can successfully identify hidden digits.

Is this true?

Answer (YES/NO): NO